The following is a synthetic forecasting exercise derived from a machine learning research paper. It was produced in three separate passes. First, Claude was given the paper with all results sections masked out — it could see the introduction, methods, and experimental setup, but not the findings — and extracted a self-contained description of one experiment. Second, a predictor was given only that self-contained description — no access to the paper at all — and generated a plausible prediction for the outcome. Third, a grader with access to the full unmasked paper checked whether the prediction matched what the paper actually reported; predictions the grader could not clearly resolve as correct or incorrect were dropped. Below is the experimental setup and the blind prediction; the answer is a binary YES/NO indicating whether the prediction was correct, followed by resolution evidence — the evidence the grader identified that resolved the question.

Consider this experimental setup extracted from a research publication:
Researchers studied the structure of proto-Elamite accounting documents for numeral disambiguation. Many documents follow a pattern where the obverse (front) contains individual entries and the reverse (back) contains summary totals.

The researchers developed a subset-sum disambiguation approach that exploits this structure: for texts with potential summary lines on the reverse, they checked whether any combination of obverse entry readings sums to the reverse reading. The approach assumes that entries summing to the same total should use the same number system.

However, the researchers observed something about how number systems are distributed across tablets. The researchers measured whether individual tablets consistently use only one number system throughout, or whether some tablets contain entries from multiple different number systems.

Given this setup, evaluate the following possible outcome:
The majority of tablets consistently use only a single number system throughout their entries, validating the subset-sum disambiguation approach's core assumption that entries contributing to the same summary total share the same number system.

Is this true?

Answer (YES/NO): NO